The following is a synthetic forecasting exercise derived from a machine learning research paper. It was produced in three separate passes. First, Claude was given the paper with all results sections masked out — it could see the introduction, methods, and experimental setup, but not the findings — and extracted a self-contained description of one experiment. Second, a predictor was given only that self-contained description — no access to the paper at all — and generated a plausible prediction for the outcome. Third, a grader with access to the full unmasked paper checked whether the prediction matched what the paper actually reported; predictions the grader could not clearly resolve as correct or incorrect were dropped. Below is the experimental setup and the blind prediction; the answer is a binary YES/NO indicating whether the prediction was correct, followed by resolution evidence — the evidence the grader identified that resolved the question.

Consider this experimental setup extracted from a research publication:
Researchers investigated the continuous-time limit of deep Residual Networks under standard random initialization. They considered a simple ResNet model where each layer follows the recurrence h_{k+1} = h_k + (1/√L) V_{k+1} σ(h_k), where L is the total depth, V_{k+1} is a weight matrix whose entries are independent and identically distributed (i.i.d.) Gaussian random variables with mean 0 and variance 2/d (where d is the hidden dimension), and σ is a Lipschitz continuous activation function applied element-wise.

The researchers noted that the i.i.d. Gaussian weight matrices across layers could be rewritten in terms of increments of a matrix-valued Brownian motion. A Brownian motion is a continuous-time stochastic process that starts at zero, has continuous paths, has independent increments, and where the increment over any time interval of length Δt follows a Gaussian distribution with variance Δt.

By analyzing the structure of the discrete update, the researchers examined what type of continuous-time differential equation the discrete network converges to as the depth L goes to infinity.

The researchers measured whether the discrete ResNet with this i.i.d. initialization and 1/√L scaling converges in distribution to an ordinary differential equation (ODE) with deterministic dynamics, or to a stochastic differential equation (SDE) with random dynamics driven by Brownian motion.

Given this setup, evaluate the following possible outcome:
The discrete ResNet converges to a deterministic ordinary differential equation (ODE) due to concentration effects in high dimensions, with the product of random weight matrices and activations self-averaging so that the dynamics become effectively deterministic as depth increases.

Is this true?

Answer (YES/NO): NO